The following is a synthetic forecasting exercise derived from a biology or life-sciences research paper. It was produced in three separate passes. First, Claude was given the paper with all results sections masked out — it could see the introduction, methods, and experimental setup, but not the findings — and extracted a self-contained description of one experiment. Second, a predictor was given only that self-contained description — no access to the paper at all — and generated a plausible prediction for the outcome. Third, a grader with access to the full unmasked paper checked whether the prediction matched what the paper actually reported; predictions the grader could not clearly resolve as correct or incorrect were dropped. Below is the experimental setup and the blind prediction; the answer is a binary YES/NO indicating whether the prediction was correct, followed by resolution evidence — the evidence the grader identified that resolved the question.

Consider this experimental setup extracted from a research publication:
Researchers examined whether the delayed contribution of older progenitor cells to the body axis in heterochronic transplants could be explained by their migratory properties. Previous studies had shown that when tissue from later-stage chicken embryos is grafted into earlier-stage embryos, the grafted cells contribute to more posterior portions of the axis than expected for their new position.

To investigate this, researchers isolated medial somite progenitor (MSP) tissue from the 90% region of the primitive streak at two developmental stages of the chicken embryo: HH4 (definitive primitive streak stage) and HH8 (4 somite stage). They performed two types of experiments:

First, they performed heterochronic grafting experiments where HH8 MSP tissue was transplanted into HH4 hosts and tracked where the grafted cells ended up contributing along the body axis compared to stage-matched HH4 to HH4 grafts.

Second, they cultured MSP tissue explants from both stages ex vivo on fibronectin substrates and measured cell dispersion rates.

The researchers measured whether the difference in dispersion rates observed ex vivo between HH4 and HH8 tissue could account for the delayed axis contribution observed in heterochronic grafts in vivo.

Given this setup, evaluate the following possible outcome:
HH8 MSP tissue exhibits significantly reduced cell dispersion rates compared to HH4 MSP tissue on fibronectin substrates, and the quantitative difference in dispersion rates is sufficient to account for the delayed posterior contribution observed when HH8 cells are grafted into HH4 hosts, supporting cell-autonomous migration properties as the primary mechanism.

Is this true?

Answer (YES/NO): YES